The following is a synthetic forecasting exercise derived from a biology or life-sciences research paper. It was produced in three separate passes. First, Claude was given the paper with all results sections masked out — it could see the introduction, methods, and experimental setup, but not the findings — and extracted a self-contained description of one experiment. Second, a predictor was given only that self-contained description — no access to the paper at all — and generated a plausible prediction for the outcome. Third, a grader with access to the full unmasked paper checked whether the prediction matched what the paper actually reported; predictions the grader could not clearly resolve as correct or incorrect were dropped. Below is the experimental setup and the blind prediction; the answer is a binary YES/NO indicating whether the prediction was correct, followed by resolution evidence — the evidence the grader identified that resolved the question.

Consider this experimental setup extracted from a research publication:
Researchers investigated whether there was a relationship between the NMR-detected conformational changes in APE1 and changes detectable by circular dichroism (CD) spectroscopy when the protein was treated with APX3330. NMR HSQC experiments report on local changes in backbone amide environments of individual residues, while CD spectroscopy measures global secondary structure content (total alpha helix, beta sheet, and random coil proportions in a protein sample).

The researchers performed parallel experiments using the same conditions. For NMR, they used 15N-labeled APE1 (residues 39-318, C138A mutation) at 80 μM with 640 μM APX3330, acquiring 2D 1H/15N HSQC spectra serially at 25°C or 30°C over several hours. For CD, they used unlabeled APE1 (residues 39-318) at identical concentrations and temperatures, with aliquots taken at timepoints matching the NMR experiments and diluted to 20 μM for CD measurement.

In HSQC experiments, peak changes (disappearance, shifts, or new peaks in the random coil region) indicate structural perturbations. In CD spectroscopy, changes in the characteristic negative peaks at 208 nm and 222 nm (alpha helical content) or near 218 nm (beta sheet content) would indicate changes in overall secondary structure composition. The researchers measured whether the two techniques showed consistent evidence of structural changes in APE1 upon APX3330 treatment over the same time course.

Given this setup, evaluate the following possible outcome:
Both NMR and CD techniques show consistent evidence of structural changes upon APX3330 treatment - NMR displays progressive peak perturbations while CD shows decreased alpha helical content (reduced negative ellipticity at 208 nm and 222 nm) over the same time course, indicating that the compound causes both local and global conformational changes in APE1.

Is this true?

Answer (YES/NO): NO